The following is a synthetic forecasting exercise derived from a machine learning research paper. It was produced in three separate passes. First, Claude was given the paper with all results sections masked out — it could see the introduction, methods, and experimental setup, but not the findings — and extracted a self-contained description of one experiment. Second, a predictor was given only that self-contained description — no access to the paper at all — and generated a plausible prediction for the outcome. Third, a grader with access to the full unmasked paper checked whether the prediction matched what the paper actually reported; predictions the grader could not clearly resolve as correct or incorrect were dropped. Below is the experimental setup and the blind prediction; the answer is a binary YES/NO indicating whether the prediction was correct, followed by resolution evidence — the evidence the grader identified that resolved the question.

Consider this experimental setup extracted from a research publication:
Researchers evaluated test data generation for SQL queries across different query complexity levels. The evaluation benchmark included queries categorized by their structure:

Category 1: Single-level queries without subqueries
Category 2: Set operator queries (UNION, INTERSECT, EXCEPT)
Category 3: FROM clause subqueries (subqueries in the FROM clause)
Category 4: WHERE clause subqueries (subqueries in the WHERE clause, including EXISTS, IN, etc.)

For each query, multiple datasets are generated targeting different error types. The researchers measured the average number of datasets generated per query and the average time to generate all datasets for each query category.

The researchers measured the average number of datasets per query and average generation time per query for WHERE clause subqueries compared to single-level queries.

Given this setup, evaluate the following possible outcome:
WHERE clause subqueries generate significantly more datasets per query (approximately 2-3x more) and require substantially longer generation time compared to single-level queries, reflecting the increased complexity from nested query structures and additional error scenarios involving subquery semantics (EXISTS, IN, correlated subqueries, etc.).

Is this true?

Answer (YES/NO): NO